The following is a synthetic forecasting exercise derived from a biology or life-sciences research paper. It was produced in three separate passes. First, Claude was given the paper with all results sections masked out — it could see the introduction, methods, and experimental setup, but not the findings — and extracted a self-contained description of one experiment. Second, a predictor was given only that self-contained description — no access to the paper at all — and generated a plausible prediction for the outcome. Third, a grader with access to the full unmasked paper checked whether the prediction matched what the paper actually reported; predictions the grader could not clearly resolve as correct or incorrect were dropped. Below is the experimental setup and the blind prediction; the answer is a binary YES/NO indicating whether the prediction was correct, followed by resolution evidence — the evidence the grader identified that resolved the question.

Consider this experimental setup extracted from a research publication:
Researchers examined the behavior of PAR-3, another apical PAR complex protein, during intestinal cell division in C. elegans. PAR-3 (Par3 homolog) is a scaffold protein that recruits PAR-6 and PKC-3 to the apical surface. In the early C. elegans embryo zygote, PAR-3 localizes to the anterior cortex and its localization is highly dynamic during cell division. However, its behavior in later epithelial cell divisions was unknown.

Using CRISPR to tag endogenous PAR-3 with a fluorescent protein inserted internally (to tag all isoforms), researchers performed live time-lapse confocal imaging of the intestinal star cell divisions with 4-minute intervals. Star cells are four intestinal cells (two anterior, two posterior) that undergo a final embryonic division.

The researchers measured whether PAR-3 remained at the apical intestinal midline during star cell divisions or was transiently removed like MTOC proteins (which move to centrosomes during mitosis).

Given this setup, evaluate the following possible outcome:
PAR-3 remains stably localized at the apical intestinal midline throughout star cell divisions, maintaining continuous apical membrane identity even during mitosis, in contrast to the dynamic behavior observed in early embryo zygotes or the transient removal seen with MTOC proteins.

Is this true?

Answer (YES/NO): YES